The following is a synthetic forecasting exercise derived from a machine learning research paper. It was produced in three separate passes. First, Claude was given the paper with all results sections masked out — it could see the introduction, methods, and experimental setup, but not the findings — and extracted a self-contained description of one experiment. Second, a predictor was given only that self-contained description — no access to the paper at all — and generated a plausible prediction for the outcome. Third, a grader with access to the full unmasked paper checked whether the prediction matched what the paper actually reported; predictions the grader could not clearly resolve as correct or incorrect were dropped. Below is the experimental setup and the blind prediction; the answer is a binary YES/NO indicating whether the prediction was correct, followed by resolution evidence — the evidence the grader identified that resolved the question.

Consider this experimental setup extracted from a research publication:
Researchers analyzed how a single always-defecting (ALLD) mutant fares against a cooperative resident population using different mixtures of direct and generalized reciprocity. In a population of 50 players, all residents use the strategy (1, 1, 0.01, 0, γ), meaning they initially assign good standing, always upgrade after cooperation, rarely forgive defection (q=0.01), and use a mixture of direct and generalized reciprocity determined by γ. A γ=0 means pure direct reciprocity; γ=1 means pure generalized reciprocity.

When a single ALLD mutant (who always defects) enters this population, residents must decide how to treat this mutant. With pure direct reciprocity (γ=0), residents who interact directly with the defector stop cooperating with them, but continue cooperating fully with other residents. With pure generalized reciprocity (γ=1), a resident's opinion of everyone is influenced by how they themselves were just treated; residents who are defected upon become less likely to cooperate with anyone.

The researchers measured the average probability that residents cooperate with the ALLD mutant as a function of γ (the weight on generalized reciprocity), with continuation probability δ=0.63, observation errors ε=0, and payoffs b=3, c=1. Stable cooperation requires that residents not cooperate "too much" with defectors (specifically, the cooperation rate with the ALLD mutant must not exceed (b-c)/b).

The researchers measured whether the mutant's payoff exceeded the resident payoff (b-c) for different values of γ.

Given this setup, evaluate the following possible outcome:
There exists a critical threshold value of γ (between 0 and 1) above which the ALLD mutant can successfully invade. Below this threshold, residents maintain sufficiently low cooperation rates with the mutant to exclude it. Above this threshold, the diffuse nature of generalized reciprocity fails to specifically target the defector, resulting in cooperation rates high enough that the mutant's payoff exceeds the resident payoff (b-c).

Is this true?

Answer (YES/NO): NO